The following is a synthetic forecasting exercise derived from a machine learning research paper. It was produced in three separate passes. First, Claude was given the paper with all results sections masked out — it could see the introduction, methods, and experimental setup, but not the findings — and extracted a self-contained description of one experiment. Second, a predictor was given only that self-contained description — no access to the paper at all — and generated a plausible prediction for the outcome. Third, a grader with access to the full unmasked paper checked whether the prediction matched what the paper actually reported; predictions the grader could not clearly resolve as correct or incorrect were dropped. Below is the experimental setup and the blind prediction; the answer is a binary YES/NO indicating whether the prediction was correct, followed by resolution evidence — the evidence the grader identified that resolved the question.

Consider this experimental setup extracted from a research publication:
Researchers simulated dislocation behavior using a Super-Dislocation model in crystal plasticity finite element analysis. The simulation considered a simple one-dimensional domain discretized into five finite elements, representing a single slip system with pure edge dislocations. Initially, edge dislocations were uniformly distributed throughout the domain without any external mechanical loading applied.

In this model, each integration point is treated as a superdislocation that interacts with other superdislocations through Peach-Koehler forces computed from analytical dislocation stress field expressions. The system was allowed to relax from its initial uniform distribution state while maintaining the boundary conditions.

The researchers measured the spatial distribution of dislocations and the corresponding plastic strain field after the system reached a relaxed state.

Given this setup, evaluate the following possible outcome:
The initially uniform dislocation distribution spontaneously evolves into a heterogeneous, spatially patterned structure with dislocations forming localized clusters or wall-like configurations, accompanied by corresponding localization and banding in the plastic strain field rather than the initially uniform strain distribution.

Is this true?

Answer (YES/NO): NO